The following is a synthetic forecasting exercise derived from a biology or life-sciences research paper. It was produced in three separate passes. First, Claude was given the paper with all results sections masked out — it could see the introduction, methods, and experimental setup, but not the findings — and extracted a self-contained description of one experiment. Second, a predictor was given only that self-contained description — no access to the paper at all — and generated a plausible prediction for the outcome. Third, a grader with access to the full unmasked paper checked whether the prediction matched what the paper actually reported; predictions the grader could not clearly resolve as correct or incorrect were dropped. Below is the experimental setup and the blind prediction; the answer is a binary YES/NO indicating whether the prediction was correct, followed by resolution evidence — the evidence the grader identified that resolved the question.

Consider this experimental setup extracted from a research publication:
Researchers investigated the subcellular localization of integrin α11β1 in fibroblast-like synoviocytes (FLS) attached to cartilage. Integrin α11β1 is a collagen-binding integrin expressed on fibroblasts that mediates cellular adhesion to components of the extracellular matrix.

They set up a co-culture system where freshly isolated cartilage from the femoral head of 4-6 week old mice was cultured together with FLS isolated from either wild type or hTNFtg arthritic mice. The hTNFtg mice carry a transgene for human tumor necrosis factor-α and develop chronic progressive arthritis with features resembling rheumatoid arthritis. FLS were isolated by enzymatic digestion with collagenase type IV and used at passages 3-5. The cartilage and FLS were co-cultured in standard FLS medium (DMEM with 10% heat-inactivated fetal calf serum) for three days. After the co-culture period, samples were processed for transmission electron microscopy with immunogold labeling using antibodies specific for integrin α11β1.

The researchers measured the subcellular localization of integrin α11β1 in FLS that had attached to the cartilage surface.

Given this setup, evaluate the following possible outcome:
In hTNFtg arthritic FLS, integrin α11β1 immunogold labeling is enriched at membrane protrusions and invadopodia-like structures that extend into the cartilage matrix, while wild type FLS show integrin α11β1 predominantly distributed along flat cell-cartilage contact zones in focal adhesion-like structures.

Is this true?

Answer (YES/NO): NO